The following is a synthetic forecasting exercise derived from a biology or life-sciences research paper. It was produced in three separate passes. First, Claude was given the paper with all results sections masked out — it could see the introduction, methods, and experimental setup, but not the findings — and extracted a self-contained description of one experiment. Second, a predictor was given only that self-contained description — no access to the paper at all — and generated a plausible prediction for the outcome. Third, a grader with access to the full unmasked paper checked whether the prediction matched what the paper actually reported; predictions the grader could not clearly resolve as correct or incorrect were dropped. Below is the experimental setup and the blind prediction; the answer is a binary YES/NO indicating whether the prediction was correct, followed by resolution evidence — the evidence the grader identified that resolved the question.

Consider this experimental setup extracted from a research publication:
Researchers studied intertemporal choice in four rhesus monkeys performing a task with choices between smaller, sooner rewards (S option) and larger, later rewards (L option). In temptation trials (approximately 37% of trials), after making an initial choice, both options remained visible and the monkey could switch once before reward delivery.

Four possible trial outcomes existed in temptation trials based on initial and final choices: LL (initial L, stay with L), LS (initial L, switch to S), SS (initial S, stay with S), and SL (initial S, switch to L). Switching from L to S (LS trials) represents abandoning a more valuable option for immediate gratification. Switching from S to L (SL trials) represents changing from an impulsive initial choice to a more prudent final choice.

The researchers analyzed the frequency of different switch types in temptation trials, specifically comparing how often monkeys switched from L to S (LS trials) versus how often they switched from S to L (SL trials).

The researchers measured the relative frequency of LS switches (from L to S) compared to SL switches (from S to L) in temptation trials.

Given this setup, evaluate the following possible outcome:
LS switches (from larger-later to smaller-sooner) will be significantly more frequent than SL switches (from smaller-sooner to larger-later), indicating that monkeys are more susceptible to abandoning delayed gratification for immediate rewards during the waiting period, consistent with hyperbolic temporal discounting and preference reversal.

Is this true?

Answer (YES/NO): YES